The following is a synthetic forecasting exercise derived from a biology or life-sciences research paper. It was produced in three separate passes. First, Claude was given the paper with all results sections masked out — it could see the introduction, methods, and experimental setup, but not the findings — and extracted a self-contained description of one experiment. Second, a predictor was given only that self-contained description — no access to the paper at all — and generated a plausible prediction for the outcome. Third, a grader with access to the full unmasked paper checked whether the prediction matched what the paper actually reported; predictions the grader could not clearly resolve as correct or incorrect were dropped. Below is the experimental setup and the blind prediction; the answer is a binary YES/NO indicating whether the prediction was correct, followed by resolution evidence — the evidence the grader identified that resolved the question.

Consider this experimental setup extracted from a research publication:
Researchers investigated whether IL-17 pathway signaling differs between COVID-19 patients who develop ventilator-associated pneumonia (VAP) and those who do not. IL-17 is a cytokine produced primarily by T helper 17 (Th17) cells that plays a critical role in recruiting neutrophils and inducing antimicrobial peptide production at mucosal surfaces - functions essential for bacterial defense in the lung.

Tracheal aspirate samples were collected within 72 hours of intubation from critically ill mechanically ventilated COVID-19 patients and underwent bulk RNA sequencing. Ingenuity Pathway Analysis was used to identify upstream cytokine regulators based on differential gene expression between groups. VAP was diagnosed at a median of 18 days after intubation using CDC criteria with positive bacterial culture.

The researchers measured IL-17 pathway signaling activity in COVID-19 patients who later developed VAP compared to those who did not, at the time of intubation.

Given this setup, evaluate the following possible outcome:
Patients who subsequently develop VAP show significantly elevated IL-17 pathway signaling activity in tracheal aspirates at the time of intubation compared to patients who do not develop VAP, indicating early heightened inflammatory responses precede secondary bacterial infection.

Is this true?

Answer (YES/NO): NO